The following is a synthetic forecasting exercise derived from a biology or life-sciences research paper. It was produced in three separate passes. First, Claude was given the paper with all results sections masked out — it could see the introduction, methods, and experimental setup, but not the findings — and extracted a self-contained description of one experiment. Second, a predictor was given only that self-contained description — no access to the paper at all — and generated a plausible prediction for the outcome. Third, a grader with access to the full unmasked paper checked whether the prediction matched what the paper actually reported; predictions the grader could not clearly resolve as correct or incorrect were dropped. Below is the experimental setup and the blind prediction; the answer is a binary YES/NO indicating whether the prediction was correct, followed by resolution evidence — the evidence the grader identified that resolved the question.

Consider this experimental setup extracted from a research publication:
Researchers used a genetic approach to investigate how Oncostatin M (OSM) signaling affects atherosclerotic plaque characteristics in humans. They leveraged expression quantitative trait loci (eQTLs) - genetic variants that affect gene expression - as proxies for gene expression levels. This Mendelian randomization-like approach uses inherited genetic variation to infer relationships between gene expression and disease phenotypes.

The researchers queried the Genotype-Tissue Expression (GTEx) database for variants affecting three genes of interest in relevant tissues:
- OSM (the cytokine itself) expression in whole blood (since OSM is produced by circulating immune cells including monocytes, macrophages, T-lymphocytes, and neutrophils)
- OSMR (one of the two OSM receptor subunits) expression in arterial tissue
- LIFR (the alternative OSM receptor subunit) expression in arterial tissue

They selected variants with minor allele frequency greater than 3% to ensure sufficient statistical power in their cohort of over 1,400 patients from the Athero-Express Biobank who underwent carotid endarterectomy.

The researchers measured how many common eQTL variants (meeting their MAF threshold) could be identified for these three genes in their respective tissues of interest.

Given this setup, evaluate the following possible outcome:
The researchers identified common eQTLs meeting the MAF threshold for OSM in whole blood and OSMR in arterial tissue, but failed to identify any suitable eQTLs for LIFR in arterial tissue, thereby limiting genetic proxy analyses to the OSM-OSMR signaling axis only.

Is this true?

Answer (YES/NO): NO